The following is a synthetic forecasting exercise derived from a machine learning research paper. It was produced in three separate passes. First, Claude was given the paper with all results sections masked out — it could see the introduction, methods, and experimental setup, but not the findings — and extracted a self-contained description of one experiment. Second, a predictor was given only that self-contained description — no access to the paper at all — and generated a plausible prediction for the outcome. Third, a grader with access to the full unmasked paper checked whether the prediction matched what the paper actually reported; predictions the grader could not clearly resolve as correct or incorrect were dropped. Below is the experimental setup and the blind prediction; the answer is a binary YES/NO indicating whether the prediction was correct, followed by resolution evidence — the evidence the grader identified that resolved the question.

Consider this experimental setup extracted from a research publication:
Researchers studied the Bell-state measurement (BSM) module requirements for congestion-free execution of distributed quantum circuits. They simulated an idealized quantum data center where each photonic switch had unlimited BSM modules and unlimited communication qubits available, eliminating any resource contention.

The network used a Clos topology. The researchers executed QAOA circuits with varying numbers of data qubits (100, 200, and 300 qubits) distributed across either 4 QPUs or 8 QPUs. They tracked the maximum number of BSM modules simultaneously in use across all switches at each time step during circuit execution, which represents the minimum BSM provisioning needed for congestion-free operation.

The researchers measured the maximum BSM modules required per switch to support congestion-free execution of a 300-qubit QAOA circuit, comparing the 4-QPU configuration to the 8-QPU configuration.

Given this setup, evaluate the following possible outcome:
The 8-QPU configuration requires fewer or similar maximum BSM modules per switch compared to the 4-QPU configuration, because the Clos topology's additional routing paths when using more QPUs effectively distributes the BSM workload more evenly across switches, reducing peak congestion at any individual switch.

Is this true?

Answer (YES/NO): YES